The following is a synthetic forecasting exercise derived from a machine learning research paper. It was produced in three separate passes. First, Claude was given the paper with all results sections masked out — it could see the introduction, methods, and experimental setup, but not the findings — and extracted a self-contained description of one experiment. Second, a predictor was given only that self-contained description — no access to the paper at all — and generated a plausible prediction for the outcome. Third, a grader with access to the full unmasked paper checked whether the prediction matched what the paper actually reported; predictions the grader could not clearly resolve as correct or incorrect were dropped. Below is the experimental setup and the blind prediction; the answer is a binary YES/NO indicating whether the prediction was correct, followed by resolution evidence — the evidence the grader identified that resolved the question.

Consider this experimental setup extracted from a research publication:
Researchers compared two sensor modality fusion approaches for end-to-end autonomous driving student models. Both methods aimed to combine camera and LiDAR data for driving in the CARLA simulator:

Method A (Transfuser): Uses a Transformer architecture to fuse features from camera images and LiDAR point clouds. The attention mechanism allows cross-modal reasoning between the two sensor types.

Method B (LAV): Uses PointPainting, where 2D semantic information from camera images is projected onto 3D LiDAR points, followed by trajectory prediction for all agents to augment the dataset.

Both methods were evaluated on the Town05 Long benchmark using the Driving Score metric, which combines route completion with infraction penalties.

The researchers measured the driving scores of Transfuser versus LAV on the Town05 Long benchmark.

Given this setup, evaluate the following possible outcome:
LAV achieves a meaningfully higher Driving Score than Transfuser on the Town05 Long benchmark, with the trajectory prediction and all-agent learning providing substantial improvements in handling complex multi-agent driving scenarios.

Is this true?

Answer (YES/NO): YES